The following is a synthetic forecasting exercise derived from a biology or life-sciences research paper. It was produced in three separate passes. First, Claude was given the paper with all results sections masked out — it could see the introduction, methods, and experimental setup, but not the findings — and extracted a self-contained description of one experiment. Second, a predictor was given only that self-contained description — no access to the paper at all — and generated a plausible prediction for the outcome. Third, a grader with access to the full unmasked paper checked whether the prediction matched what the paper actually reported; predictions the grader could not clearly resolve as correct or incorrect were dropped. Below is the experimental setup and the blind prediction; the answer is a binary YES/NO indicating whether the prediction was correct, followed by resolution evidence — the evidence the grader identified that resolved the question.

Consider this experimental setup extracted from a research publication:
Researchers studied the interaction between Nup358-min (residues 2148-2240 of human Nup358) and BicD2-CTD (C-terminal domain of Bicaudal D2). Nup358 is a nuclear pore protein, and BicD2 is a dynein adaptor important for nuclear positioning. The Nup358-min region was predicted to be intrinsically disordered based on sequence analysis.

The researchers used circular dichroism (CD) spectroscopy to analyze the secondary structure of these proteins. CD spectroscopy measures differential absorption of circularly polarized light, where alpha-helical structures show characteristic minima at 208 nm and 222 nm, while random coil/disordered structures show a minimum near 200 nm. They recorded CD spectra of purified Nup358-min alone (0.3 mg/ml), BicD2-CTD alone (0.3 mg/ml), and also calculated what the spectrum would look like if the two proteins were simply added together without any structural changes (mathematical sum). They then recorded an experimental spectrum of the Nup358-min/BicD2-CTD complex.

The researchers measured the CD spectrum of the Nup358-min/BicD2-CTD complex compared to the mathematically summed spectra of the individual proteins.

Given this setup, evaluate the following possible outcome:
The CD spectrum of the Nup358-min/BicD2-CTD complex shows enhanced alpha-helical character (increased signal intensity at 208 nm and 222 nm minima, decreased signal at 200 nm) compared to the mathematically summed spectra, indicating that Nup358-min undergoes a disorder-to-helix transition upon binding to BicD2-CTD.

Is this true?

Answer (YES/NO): YES